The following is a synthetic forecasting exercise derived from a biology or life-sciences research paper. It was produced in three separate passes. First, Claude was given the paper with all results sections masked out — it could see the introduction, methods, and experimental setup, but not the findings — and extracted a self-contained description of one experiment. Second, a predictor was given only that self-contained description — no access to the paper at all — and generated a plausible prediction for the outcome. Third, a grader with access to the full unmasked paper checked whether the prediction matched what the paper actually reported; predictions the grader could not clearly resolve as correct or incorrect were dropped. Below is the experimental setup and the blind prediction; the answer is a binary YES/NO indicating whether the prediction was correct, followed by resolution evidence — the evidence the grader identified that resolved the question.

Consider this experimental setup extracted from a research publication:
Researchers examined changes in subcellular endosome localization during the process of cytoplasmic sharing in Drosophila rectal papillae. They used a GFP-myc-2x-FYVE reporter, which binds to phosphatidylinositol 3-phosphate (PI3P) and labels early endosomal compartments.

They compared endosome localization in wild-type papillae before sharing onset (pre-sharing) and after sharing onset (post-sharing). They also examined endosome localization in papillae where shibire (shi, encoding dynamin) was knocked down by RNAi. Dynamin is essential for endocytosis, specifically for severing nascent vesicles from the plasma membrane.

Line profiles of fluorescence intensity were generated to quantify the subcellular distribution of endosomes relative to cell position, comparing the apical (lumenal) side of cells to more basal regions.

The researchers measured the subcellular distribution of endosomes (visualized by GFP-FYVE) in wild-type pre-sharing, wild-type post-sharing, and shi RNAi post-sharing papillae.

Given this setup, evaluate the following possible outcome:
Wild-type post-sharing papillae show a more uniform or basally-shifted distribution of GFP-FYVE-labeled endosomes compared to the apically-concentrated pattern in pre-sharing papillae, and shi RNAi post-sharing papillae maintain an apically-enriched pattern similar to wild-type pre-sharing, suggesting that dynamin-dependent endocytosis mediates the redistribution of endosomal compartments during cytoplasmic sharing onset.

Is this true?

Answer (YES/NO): NO